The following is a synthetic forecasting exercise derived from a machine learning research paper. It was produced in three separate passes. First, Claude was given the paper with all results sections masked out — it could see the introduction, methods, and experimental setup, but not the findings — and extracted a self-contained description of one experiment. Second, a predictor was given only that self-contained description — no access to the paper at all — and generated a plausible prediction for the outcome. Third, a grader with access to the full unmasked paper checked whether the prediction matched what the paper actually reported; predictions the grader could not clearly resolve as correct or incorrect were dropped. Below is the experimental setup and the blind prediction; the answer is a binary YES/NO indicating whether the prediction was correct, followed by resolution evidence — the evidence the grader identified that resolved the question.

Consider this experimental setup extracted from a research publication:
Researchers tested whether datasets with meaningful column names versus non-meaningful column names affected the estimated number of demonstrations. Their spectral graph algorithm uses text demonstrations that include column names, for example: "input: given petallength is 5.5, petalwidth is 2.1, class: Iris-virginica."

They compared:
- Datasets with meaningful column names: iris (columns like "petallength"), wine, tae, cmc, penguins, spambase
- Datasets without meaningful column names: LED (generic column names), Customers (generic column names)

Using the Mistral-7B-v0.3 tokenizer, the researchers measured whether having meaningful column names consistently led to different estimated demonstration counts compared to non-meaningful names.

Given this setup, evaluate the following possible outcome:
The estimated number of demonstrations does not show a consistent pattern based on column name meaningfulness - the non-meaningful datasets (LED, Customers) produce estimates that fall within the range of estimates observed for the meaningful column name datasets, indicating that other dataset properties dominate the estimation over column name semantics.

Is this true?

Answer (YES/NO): YES